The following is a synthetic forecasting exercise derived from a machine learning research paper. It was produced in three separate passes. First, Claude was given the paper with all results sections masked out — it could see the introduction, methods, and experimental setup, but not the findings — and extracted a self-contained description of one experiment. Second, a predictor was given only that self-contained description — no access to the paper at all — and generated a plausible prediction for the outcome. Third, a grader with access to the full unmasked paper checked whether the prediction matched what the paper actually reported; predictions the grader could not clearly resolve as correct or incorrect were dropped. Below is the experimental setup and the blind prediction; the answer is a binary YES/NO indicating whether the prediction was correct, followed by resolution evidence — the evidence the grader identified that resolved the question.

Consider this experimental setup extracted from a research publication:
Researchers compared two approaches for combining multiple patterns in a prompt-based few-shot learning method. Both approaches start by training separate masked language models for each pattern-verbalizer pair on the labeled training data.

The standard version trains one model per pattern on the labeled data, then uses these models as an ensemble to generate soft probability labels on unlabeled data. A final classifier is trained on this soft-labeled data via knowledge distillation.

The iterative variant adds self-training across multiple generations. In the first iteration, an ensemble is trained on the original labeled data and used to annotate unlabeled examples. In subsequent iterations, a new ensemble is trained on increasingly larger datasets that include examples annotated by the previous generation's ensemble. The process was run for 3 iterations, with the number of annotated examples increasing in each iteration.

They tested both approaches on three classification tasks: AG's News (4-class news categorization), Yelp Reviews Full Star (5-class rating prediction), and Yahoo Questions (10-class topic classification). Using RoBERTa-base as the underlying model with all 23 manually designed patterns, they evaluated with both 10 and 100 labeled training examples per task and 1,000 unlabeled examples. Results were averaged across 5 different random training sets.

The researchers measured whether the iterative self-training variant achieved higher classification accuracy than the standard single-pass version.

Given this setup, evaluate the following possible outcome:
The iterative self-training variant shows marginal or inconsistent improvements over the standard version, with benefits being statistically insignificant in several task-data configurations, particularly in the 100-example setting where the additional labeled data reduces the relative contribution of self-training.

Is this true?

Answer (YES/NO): NO